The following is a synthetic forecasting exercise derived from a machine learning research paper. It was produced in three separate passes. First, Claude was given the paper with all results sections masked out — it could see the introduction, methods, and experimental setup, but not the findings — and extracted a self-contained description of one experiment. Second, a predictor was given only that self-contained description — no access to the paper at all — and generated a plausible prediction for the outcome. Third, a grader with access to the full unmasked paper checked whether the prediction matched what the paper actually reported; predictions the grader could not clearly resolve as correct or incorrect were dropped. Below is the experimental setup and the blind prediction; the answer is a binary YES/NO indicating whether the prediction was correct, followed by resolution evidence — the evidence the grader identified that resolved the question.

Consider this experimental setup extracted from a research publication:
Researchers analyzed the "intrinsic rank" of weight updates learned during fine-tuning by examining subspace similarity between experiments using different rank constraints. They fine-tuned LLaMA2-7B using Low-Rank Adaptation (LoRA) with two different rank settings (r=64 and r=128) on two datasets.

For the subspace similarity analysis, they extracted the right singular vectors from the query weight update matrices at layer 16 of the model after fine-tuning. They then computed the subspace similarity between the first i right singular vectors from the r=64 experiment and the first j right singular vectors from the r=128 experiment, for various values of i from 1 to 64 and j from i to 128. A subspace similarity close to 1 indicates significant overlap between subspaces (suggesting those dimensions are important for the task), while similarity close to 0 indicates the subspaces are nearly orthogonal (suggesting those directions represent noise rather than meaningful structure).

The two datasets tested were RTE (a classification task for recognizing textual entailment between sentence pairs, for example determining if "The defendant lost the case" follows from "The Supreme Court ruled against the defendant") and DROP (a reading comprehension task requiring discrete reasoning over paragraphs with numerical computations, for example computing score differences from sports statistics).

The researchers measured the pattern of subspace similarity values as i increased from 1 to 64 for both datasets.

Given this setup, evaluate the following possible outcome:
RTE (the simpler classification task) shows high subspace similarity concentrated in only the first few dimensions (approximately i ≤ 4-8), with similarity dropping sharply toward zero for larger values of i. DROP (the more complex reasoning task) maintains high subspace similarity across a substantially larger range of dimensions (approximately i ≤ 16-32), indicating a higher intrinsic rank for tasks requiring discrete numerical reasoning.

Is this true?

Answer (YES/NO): NO